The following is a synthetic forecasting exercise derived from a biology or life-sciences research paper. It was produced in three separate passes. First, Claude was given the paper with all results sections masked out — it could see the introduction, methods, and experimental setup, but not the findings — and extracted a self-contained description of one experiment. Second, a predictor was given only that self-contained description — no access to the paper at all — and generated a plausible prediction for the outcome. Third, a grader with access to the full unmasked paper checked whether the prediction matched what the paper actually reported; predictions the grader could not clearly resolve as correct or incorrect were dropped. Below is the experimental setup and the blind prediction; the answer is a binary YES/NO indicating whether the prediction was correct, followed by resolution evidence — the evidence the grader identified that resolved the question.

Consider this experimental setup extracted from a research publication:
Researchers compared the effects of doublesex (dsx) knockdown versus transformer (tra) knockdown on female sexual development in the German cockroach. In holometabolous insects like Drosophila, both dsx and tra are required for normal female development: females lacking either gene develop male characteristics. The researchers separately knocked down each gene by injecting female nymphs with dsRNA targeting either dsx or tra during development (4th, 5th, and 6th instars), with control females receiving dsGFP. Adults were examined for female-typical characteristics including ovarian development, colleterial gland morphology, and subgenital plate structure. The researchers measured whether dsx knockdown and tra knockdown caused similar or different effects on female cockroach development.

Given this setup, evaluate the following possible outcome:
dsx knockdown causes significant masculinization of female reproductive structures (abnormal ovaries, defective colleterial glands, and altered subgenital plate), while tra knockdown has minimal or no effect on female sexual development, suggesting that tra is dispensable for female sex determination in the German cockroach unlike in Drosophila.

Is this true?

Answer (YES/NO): NO